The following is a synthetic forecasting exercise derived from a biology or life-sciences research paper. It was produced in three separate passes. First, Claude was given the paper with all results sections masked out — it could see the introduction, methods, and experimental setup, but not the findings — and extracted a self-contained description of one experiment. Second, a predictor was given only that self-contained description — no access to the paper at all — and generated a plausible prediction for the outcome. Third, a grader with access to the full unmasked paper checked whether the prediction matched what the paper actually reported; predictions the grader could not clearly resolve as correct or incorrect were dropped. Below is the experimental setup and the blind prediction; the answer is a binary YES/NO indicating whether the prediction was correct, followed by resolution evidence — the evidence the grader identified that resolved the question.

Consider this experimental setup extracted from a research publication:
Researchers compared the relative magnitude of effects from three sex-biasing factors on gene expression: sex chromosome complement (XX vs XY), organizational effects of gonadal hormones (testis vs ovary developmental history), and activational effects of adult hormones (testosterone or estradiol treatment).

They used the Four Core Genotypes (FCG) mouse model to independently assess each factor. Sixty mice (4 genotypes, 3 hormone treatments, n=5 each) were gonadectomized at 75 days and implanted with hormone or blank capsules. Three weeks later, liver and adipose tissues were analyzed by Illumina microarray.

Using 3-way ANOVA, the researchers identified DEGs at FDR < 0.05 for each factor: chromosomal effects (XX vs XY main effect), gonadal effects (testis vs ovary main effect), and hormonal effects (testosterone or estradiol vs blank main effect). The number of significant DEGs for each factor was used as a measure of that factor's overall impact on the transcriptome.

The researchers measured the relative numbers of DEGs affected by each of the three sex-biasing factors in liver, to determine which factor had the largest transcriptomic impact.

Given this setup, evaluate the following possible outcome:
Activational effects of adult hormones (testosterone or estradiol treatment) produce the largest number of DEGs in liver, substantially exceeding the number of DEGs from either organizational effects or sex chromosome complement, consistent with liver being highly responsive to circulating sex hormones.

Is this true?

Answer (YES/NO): YES